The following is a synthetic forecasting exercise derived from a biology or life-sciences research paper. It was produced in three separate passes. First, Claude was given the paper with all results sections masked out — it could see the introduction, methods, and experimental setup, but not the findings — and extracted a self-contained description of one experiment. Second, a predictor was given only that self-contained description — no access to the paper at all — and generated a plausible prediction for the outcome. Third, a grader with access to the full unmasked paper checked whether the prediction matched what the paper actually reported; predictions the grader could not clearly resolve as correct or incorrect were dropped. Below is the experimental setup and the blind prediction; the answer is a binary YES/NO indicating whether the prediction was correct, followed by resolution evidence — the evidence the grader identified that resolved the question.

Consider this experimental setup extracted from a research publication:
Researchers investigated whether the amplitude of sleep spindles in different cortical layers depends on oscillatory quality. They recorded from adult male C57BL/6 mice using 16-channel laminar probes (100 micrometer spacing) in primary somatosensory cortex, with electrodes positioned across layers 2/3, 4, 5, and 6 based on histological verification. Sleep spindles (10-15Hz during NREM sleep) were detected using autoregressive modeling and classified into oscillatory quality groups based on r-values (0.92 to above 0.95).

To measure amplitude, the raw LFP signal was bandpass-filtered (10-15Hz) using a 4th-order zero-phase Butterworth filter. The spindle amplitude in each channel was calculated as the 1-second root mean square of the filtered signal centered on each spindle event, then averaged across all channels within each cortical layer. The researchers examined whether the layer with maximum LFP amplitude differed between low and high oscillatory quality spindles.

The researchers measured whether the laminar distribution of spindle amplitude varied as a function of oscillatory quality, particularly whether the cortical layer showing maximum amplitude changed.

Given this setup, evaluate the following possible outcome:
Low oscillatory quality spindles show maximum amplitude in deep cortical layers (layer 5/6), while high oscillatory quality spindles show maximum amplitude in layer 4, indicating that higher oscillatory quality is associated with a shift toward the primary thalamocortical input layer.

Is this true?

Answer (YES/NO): NO